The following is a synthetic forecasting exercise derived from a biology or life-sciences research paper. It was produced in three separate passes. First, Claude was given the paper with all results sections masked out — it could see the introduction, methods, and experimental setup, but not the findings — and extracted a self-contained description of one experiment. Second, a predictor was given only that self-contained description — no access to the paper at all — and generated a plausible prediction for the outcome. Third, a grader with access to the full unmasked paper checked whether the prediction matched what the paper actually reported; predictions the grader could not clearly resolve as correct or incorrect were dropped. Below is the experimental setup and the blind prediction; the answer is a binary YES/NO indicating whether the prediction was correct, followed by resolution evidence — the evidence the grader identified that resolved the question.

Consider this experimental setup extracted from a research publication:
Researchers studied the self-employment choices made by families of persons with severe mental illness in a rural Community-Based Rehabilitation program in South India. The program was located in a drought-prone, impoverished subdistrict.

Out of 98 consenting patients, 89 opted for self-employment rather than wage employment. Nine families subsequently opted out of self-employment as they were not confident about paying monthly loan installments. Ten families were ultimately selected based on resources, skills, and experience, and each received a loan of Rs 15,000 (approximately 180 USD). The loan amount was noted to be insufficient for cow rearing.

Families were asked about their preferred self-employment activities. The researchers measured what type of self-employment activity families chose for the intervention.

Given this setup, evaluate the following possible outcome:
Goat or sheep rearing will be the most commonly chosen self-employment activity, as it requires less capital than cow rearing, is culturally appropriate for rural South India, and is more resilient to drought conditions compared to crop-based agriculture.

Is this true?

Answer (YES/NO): YES